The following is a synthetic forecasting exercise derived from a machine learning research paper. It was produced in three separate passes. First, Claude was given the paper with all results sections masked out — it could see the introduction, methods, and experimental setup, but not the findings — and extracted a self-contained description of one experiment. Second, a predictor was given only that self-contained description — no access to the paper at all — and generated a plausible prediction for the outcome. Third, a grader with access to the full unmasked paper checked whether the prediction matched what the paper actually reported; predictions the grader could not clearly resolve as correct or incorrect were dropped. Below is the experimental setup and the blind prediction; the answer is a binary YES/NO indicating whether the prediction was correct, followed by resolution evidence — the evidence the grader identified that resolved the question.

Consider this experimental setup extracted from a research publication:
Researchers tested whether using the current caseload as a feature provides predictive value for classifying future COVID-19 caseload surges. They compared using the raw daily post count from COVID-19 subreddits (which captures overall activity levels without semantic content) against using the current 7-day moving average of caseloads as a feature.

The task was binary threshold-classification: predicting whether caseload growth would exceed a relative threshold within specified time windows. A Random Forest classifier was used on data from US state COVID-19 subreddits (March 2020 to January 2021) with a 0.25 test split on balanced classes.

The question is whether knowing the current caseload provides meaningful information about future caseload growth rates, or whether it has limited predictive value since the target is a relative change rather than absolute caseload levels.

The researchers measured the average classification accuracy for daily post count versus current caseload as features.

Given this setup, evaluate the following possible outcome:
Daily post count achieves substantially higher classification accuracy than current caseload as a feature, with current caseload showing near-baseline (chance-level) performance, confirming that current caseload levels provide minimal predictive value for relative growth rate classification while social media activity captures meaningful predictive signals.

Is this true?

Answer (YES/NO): NO